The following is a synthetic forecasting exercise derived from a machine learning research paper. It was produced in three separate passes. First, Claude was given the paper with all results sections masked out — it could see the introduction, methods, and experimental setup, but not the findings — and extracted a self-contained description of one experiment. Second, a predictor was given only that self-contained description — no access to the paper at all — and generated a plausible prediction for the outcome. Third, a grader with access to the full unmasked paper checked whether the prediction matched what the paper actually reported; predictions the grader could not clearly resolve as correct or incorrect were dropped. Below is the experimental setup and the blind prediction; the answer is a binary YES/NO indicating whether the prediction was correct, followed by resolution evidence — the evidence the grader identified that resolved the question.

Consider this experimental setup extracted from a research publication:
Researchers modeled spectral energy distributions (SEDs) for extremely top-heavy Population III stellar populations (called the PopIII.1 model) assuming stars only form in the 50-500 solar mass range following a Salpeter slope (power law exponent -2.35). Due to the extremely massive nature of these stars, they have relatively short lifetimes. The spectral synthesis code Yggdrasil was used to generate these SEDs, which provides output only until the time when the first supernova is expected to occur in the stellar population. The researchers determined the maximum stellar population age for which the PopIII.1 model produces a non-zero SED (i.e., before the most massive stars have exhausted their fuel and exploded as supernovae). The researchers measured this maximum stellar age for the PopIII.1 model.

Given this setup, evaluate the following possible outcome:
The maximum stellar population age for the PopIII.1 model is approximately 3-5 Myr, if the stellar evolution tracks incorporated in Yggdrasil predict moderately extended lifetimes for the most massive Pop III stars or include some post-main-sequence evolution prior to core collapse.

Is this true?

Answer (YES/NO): YES